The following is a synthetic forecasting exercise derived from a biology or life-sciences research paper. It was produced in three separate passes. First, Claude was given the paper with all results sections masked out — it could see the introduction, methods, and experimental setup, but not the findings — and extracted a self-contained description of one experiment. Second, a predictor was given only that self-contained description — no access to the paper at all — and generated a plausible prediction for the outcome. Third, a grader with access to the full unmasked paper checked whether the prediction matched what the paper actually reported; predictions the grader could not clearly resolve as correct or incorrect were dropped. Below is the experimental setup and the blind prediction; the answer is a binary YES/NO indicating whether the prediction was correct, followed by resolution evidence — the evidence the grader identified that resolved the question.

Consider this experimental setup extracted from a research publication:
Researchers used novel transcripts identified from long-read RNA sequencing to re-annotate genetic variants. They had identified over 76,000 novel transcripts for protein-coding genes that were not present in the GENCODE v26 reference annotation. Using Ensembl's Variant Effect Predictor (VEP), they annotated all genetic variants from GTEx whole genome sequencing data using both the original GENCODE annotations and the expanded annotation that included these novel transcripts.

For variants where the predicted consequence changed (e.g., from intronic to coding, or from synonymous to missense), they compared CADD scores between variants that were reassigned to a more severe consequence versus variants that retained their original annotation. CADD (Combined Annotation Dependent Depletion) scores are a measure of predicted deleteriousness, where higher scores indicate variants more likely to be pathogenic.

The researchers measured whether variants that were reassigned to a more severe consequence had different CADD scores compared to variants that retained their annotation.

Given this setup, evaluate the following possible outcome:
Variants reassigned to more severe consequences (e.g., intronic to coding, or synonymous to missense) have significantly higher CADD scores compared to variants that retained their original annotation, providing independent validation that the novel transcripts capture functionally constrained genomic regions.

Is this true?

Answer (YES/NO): YES